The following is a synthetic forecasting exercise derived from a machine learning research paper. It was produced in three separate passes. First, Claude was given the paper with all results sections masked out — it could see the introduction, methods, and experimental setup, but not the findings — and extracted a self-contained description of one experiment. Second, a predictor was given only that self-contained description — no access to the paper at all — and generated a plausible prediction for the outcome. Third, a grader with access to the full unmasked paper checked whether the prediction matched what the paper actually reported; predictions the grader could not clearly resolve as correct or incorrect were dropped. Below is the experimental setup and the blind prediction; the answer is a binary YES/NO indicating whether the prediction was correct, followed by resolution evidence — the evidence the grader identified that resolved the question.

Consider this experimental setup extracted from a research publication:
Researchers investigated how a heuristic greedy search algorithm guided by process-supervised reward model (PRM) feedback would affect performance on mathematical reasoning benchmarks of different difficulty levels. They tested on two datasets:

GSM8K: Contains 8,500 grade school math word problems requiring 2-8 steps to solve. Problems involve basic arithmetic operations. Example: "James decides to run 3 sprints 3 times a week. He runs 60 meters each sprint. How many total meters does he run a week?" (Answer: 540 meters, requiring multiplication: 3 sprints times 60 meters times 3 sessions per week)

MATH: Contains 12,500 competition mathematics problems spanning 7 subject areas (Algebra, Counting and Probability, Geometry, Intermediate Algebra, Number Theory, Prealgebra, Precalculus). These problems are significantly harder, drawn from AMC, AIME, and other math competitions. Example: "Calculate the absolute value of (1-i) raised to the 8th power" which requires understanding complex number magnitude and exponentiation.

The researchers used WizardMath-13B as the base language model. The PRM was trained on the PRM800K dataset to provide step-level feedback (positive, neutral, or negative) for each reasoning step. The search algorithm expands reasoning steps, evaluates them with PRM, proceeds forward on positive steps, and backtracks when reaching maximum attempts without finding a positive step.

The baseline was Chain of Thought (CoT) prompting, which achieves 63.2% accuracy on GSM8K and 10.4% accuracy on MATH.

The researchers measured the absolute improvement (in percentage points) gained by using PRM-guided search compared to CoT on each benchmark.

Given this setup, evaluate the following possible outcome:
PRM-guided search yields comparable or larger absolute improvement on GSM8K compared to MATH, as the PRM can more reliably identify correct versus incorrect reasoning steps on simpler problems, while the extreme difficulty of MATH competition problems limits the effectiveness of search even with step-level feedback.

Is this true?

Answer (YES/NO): NO